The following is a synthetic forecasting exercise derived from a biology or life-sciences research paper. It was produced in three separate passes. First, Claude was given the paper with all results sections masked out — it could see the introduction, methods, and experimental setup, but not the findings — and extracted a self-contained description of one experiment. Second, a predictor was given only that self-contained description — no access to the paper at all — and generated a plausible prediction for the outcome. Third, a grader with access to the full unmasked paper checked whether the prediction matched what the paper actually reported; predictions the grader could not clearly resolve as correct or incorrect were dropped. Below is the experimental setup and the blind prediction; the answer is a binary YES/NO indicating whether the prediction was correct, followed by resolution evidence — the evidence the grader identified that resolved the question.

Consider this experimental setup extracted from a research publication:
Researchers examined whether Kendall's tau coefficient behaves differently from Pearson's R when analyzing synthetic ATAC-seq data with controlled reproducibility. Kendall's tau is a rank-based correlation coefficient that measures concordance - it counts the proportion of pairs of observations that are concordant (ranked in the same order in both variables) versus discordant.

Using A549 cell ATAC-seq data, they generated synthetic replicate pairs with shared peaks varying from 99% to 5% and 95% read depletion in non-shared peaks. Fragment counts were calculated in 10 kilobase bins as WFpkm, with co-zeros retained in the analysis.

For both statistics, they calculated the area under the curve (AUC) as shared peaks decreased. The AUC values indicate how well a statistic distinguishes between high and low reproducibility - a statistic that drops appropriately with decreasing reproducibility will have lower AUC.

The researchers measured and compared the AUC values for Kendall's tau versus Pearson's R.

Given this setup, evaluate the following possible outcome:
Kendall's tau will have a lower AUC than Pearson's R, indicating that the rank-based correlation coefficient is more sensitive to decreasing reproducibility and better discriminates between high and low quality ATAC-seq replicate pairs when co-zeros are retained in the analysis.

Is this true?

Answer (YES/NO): NO